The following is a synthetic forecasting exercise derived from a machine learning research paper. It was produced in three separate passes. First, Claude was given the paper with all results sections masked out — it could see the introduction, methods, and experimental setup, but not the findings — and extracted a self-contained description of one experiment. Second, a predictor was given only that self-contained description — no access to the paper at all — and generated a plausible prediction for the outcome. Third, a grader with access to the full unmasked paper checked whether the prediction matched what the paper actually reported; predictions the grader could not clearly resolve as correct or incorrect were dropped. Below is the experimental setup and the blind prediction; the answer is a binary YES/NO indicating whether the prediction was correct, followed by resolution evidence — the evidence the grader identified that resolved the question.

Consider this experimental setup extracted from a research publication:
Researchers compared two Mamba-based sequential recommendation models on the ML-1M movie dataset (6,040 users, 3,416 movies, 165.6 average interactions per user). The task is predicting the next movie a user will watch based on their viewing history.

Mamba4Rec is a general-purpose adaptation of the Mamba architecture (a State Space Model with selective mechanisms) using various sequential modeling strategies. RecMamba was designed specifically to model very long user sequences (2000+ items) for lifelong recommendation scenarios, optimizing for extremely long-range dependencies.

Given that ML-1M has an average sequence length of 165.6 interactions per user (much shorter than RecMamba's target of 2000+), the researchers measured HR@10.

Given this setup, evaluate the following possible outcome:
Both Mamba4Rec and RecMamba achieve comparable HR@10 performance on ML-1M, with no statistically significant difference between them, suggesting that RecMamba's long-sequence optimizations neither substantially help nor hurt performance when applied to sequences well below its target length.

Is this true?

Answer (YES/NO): NO